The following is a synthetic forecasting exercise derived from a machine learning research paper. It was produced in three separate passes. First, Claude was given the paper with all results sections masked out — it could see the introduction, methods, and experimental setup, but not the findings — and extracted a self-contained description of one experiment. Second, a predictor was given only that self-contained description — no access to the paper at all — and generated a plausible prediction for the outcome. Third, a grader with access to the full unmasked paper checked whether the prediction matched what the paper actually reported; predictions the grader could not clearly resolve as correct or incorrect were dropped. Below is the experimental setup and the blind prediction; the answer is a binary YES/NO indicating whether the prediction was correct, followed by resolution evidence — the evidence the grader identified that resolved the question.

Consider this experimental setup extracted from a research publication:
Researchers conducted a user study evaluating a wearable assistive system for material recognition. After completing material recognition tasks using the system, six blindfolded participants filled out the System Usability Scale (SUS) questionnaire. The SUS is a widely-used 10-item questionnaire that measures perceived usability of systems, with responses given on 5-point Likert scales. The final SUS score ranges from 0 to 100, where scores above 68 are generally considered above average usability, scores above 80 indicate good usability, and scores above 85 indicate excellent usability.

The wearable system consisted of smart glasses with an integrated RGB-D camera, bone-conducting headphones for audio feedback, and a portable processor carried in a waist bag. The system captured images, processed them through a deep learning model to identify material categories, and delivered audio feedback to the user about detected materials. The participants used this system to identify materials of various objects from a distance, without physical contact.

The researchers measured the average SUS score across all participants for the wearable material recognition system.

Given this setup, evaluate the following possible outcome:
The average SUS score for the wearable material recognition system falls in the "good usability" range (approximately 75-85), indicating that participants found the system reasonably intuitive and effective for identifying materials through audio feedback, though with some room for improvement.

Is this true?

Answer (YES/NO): NO